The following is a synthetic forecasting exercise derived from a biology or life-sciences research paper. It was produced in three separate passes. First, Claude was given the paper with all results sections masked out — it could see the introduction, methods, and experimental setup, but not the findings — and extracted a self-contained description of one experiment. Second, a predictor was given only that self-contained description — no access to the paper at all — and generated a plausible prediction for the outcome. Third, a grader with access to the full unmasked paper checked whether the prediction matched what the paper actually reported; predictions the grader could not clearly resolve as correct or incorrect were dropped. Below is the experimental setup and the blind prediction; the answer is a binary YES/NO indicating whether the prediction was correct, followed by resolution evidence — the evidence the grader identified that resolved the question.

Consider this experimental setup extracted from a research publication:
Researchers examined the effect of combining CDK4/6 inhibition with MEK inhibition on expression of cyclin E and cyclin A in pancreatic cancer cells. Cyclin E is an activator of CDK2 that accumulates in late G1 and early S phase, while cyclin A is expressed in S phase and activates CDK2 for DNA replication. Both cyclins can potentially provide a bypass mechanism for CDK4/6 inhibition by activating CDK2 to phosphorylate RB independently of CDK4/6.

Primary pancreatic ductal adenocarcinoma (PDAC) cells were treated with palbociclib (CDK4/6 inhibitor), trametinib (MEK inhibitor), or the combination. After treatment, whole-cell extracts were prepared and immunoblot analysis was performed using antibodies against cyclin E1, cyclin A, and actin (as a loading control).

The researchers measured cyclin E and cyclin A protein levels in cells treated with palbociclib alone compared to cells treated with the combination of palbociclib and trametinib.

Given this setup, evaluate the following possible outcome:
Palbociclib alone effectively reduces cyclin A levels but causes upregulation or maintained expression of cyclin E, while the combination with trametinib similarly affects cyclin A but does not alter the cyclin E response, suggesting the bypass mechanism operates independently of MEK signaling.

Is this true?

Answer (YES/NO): NO